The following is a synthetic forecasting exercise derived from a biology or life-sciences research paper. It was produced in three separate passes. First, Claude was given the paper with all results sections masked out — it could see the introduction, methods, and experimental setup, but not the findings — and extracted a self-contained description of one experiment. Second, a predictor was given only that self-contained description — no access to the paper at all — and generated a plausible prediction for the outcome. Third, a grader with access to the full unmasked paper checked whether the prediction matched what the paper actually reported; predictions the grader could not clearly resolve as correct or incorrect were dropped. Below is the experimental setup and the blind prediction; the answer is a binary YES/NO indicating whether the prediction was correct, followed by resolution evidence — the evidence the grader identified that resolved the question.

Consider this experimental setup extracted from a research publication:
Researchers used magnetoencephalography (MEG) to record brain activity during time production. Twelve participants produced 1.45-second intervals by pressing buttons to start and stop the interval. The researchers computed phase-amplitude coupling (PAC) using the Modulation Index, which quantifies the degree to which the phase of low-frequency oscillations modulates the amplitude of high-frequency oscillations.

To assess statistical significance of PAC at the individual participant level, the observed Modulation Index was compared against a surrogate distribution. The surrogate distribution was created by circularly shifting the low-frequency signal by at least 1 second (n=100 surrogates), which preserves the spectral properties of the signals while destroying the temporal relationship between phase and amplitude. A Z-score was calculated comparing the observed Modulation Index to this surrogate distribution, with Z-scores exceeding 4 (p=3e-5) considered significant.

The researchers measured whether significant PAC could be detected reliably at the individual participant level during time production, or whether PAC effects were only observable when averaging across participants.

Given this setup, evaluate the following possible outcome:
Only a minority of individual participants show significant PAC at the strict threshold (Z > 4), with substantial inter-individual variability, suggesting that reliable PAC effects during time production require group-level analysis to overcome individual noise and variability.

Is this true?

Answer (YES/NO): NO